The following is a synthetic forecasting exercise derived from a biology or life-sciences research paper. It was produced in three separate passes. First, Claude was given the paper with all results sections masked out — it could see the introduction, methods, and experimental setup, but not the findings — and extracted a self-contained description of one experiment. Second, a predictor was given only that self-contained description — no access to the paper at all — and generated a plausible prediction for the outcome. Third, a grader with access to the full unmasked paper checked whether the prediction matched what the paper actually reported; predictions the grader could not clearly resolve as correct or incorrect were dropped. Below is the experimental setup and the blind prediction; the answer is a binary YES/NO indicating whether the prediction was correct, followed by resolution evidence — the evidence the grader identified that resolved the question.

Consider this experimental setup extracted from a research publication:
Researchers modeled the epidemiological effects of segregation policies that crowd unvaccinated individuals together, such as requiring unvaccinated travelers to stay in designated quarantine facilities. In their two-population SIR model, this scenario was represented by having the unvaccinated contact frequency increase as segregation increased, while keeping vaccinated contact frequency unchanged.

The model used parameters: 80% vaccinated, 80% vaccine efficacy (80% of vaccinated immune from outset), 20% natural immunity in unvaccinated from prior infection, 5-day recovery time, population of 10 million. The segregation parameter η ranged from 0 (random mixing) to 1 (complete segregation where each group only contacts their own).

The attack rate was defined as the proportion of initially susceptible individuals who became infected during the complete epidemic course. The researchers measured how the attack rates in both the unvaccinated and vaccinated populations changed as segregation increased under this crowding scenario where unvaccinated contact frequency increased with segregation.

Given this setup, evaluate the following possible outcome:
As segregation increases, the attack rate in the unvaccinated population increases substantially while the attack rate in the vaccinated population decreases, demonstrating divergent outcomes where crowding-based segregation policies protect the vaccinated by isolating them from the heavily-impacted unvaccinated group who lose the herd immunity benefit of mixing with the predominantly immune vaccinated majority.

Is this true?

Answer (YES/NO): NO